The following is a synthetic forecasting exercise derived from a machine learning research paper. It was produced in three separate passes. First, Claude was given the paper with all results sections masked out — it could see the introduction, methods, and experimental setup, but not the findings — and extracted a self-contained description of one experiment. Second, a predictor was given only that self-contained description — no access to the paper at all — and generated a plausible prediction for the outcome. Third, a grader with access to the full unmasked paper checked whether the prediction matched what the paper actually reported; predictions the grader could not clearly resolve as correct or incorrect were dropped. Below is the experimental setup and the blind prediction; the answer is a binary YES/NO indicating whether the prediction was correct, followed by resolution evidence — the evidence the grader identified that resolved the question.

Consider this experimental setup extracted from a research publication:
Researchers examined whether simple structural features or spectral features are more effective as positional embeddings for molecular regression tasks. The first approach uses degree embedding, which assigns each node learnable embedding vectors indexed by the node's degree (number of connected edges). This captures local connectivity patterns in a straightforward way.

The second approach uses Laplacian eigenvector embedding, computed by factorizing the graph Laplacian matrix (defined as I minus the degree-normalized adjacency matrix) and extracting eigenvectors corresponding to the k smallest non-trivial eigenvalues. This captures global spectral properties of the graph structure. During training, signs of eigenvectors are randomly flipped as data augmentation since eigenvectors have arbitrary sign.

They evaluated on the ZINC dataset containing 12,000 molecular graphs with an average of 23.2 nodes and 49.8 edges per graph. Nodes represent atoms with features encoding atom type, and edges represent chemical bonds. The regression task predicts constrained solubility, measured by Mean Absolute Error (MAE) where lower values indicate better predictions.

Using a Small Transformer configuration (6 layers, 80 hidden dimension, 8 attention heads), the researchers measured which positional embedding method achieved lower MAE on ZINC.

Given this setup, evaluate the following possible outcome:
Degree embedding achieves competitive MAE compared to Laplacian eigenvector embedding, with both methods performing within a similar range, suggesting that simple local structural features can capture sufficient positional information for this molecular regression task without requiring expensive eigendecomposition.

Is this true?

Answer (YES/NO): NO